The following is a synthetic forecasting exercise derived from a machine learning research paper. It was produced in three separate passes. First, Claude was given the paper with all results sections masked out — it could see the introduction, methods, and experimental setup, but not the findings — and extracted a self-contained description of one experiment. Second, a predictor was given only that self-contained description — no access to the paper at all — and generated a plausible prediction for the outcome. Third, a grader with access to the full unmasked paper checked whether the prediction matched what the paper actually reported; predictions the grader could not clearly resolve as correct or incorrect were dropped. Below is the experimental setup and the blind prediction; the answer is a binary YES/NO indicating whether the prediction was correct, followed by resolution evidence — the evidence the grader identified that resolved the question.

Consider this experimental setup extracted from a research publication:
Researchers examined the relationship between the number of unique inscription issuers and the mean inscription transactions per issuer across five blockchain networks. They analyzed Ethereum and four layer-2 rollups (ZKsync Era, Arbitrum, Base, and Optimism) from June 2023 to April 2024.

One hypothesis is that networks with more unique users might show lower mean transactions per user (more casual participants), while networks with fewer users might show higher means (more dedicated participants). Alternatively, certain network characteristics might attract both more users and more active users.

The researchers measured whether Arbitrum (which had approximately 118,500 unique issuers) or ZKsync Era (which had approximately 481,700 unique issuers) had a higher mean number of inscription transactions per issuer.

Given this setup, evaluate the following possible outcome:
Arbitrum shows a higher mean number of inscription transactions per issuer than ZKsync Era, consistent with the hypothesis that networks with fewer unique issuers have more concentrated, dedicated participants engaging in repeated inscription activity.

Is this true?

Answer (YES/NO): YES